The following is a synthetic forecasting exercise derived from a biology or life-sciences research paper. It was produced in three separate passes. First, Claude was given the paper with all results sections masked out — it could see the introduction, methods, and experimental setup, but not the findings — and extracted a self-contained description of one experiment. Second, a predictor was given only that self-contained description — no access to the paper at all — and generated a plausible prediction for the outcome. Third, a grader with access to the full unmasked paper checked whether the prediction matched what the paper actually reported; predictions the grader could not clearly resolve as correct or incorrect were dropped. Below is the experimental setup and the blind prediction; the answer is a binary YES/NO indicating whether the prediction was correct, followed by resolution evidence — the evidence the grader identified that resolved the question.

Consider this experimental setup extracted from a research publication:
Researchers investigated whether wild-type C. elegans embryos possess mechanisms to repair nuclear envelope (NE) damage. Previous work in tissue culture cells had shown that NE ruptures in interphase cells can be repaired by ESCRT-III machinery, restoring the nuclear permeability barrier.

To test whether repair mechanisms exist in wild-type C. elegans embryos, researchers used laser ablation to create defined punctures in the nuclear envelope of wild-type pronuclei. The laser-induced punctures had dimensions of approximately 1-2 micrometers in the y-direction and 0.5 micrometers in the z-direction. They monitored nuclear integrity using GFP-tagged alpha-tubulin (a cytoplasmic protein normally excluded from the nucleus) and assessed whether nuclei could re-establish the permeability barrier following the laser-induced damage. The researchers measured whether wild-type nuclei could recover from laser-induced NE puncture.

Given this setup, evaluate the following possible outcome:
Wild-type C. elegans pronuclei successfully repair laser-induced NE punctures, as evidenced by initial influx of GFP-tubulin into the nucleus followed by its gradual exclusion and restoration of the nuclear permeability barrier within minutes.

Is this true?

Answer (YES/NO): YES